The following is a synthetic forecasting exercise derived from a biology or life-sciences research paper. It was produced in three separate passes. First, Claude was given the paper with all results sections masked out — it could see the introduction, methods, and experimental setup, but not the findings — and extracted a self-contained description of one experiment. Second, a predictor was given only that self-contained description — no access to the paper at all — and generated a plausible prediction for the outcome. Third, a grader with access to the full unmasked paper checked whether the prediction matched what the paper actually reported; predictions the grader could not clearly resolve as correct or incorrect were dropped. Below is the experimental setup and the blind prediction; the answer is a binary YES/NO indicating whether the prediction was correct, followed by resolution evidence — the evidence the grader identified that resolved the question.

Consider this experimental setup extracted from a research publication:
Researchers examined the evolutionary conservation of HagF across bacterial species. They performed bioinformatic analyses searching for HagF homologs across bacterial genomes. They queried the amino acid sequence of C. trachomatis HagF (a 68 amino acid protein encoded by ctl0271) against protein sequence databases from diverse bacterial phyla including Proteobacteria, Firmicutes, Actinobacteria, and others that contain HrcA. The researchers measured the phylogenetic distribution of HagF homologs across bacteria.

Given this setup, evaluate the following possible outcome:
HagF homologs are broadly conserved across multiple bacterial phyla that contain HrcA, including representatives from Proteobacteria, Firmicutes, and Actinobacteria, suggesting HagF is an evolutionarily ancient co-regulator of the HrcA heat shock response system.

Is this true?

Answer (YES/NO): NO